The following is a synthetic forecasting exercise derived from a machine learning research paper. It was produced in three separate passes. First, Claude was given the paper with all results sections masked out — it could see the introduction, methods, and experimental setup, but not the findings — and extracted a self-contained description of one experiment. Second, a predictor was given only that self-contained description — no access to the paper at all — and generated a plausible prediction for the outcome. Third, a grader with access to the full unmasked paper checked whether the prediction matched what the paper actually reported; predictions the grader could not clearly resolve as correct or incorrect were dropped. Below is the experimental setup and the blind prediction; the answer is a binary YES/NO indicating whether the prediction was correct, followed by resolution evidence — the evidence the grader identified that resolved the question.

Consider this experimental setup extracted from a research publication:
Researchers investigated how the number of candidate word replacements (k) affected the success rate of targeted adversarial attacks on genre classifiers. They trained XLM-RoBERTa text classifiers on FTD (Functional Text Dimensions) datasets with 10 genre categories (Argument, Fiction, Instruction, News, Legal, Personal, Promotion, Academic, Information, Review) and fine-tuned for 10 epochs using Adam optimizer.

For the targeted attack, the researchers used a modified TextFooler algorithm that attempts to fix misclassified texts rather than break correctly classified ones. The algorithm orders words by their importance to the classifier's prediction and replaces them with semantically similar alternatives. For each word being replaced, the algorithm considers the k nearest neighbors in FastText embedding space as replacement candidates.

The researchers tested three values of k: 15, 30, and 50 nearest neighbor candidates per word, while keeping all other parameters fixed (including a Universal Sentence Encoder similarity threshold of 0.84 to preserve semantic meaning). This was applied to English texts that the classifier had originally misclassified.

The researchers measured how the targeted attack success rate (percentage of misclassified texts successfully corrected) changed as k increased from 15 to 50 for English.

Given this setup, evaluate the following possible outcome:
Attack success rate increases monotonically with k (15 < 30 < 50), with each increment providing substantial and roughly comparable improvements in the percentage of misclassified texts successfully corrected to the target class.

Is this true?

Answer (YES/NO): NO